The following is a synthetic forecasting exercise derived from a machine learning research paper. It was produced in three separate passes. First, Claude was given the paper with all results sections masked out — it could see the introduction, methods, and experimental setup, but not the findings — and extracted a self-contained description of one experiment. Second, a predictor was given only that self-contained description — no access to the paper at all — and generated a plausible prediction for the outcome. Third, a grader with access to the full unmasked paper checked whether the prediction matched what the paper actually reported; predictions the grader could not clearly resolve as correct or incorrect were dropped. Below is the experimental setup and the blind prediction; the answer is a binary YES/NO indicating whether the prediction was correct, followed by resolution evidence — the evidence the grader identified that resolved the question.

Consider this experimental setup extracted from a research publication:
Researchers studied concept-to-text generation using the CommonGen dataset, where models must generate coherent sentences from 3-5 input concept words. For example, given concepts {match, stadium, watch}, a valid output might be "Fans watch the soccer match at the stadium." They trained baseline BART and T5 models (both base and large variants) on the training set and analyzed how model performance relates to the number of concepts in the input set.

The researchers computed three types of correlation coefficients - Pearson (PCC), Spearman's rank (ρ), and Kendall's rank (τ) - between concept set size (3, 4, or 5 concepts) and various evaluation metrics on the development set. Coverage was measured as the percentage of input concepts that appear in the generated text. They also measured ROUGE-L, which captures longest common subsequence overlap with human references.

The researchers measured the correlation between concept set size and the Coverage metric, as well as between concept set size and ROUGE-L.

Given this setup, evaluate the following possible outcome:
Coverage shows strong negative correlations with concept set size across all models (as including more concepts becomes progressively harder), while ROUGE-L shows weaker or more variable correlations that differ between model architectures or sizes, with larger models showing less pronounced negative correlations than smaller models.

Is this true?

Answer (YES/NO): NO